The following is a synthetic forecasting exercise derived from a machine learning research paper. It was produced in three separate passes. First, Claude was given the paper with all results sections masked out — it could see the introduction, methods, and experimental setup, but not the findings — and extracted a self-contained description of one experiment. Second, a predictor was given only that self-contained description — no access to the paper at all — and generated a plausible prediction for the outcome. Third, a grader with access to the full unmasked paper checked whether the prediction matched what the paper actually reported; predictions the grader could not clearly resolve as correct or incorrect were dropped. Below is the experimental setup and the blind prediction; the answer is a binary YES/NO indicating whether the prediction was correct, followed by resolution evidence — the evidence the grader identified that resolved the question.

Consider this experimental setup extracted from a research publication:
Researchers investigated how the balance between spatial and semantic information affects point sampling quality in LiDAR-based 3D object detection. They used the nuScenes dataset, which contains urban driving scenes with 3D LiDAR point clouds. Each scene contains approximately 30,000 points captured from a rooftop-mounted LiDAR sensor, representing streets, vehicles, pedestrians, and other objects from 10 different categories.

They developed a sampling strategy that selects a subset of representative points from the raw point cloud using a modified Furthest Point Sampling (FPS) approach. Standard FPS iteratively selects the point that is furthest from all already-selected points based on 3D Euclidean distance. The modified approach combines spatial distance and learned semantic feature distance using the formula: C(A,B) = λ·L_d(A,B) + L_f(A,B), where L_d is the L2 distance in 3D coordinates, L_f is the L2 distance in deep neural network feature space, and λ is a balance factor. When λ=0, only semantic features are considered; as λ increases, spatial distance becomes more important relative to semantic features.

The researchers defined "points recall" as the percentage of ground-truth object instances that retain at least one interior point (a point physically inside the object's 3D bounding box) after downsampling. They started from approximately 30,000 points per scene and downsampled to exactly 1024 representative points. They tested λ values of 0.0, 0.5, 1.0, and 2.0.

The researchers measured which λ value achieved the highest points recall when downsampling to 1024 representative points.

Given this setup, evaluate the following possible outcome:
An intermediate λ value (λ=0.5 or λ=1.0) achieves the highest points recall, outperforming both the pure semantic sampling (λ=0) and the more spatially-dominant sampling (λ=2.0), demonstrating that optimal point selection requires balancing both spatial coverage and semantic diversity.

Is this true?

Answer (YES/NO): YES